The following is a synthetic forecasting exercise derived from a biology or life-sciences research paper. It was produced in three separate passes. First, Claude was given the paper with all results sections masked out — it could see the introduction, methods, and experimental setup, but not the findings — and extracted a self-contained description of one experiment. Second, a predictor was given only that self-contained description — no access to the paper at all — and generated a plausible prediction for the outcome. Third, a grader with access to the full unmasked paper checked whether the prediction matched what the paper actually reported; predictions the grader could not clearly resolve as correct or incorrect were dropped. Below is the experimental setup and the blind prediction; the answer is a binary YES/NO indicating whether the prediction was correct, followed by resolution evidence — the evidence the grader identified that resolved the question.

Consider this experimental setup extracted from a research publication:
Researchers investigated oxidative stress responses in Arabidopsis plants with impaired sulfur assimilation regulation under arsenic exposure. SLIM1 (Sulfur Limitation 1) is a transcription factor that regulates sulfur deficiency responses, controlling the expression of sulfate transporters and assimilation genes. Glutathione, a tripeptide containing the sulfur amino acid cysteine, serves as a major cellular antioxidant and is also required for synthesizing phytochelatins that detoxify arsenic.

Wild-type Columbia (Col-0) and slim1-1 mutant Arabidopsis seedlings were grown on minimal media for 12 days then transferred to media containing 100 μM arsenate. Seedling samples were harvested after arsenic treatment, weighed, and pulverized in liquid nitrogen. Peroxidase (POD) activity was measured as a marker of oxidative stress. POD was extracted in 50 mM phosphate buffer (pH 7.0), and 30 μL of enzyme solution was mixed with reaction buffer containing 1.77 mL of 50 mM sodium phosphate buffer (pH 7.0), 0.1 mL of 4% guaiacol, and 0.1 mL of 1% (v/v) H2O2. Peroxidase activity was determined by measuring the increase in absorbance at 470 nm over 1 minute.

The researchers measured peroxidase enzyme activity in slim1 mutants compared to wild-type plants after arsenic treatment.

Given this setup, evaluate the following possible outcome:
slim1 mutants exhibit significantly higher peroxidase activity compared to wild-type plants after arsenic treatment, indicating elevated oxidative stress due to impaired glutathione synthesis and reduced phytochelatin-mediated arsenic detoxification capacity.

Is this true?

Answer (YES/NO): YES